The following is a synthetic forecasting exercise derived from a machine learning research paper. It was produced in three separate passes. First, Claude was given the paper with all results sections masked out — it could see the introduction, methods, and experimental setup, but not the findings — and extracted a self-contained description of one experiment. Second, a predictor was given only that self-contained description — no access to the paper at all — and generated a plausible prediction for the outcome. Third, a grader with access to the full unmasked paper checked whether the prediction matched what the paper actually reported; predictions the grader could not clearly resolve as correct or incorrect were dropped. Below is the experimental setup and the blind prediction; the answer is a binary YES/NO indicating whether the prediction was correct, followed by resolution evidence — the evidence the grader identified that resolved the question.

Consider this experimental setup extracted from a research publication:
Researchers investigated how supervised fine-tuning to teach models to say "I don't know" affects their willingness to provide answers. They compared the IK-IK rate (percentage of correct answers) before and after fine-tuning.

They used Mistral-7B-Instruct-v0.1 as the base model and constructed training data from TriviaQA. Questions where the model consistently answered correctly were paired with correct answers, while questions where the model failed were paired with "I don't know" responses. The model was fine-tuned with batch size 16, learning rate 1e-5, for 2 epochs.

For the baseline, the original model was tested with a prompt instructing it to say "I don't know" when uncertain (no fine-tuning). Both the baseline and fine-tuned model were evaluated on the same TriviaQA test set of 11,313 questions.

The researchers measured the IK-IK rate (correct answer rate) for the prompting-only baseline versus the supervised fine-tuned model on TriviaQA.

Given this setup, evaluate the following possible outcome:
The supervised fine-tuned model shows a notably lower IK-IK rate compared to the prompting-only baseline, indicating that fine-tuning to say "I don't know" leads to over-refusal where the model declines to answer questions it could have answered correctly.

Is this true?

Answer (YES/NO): YES